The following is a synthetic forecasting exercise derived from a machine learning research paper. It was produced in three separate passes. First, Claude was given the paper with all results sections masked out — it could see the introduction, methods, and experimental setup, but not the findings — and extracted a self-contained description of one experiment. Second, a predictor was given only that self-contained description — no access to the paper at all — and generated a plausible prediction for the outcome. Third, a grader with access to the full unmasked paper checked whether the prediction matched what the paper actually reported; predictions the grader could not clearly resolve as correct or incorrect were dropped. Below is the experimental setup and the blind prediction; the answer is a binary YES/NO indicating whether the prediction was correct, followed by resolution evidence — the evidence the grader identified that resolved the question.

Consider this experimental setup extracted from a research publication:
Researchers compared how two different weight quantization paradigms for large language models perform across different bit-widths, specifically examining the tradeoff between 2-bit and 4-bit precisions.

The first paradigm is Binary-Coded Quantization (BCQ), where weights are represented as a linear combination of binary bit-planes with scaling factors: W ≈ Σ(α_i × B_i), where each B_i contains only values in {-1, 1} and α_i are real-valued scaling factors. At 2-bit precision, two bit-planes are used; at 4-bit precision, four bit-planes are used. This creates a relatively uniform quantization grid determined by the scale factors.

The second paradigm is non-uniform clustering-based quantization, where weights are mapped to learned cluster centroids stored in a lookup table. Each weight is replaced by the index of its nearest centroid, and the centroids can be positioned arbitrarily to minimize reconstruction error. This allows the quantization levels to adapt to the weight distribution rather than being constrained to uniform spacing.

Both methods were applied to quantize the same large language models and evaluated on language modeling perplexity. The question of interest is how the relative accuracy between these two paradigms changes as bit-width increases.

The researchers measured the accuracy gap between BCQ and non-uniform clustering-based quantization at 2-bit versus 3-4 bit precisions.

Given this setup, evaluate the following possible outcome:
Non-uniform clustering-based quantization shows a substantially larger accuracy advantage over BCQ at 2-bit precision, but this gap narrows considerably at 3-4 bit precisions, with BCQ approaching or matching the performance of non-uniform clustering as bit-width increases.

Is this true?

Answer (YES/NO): NO